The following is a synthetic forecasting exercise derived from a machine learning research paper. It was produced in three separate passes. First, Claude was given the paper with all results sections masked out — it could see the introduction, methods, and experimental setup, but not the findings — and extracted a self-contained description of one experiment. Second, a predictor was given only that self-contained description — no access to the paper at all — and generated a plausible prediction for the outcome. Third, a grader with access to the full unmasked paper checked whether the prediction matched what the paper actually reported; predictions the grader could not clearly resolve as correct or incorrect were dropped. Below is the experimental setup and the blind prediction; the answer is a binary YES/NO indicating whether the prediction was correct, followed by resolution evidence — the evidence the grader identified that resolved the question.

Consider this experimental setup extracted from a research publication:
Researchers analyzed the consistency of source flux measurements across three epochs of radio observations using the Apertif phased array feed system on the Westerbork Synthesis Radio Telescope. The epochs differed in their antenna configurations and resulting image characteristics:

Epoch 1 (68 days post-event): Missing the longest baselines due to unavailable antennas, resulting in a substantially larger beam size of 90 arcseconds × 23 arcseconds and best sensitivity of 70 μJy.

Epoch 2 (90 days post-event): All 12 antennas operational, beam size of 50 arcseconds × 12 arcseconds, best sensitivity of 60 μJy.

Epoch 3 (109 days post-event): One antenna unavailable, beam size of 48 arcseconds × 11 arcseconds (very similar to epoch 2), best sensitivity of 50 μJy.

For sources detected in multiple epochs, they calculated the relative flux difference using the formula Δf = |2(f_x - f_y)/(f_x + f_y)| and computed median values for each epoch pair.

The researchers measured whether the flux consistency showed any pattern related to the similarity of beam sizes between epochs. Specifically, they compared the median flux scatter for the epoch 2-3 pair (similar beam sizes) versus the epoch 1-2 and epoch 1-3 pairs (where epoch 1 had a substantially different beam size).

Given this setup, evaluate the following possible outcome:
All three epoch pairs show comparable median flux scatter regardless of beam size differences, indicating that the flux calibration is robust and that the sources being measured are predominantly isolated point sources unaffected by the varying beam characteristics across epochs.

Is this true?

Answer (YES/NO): NO